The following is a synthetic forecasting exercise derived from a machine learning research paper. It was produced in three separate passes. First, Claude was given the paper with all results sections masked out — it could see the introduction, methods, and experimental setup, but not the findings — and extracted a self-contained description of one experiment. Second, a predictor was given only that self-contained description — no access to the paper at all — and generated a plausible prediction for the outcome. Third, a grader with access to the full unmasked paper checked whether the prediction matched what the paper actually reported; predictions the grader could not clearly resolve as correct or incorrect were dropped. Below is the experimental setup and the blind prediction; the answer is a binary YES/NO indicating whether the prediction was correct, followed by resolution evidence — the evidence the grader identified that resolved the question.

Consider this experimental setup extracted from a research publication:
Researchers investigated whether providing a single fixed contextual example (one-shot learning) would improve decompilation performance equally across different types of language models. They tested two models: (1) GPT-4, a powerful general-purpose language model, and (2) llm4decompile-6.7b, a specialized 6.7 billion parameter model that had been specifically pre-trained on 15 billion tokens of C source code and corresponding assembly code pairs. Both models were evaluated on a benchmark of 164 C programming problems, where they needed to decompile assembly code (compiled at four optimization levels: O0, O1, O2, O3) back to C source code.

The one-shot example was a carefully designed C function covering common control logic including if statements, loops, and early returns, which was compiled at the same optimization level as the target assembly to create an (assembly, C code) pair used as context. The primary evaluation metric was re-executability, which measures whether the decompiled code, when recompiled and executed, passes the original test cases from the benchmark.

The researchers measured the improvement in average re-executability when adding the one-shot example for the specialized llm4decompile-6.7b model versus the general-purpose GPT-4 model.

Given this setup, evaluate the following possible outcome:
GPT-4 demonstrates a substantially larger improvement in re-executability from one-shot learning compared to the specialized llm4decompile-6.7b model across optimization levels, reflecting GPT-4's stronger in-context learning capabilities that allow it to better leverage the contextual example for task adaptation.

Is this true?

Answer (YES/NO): YES